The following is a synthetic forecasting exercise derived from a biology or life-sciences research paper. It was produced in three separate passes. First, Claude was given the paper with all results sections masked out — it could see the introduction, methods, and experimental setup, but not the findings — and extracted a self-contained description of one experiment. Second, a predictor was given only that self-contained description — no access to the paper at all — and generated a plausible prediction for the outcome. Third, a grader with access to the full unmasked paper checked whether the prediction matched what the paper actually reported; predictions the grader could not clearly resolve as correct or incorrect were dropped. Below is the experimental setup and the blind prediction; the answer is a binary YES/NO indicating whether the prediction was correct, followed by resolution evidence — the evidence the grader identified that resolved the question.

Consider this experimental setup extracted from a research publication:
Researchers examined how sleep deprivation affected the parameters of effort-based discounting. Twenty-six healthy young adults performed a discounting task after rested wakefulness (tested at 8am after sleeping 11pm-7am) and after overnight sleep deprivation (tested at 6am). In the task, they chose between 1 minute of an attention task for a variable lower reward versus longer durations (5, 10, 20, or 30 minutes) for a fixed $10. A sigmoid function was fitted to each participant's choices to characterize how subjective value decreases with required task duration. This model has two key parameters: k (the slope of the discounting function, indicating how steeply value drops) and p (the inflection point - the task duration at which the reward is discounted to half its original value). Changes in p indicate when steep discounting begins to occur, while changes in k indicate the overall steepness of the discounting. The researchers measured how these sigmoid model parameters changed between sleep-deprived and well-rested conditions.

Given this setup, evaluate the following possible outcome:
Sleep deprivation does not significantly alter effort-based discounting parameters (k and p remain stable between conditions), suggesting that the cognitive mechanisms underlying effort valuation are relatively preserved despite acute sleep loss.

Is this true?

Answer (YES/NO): NO